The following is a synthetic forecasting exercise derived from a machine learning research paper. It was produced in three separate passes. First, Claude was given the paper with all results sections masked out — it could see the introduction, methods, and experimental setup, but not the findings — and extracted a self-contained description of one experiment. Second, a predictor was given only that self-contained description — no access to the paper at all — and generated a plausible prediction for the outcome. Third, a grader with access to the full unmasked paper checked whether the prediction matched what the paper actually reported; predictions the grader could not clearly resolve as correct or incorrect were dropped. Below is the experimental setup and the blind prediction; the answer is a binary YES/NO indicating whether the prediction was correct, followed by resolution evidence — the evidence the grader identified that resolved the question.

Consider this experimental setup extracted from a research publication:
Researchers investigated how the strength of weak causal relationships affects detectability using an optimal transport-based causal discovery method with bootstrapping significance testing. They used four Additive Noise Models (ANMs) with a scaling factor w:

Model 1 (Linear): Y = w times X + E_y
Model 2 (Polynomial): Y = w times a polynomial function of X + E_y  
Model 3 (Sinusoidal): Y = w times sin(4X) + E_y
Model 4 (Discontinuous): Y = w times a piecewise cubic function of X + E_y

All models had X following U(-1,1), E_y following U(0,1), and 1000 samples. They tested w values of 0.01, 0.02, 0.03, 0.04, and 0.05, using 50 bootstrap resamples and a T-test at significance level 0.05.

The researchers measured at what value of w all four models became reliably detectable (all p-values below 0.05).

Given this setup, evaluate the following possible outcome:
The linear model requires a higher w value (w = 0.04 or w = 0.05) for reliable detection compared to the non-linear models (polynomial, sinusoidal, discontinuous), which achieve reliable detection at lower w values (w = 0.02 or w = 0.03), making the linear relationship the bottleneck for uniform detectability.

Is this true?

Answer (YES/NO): NO